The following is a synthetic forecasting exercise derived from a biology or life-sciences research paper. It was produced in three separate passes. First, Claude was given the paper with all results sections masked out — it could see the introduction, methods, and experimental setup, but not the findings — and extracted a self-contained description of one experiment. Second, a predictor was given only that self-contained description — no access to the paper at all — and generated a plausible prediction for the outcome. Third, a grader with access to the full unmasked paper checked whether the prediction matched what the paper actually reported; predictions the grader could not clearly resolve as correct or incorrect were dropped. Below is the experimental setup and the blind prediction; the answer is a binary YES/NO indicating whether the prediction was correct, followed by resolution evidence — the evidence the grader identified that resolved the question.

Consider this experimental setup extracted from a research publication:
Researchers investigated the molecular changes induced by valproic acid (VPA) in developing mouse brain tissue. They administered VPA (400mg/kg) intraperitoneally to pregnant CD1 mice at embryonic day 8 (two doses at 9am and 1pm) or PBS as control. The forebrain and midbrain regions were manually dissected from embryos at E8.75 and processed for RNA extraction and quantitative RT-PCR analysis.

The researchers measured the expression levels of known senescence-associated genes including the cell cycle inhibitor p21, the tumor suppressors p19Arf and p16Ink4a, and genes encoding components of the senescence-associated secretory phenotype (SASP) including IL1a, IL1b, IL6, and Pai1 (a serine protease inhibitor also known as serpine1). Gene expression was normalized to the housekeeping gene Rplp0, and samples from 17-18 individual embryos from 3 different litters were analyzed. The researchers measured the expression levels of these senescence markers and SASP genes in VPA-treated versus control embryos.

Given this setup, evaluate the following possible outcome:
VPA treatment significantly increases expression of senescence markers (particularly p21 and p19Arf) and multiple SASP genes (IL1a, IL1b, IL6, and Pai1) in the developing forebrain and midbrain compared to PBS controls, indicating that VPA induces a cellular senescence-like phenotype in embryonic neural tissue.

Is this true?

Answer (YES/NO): YES